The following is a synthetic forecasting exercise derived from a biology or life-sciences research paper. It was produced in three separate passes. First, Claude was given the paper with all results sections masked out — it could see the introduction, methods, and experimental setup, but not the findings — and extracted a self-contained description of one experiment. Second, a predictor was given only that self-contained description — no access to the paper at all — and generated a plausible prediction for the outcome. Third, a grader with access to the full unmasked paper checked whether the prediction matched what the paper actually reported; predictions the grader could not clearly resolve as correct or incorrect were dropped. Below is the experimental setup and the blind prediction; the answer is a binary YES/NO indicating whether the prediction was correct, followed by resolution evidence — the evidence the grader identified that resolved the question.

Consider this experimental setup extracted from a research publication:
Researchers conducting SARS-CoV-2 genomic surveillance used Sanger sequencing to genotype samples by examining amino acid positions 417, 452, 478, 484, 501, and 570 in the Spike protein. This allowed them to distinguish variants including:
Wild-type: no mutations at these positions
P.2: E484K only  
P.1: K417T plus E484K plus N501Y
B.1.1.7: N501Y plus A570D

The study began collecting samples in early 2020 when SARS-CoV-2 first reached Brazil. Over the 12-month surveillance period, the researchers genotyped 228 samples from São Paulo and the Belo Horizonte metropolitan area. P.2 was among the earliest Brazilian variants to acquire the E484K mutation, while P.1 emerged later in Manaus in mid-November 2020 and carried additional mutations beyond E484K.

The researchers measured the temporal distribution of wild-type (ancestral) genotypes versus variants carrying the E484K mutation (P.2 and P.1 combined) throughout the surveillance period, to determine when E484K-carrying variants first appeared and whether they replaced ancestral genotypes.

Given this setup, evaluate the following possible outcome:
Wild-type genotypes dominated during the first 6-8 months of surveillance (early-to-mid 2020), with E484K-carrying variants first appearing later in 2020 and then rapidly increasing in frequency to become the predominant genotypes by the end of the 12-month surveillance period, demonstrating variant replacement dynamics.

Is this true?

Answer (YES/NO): YES